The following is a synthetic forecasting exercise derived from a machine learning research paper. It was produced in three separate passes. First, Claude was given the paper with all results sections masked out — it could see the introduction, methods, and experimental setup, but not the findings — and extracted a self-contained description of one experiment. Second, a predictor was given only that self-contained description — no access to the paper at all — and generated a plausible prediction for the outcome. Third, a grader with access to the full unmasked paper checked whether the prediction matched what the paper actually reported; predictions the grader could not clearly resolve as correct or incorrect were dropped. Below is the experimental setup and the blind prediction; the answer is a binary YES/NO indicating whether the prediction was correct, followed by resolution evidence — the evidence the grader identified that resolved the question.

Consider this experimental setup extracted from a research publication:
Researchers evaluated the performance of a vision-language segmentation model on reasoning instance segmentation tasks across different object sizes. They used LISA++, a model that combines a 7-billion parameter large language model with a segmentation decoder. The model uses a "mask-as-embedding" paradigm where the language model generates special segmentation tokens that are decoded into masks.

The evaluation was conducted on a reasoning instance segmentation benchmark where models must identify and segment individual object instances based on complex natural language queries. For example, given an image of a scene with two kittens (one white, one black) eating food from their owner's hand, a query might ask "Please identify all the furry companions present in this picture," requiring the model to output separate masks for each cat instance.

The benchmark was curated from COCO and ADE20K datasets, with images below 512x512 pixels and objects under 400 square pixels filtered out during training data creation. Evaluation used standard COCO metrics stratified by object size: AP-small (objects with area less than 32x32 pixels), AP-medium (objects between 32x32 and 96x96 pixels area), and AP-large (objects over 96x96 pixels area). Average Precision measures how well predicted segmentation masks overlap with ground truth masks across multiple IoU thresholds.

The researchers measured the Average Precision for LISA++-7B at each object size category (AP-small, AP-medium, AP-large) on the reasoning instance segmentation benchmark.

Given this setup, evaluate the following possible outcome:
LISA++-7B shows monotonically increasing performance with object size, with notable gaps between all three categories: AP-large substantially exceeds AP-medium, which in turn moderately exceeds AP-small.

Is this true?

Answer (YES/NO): YES